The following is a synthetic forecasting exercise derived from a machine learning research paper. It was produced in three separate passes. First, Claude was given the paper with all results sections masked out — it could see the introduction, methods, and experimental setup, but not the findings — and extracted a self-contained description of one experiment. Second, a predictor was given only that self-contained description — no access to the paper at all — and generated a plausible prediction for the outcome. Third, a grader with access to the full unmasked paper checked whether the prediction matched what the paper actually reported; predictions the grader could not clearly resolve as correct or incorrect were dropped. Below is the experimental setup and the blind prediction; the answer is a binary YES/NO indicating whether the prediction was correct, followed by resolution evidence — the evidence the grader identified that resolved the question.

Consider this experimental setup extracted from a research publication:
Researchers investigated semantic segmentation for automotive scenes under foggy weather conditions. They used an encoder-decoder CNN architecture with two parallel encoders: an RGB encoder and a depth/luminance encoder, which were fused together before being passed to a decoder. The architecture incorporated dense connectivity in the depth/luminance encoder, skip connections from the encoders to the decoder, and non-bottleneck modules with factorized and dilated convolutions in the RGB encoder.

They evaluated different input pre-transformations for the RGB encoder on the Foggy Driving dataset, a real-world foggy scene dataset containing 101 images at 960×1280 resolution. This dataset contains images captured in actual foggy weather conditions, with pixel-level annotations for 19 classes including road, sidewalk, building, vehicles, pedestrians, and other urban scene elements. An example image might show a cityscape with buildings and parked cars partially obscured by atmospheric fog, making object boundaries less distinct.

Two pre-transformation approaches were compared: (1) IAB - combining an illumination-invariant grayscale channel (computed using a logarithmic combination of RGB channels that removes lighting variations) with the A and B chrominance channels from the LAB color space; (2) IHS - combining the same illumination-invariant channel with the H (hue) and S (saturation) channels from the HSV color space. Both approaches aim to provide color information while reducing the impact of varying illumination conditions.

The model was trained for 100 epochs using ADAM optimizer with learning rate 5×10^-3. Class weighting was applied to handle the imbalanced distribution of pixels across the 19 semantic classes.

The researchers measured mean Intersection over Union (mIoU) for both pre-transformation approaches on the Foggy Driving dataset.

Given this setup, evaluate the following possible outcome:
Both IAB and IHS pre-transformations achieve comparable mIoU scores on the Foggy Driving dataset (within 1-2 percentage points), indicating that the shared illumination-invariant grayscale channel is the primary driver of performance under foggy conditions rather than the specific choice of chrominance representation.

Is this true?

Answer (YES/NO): NO